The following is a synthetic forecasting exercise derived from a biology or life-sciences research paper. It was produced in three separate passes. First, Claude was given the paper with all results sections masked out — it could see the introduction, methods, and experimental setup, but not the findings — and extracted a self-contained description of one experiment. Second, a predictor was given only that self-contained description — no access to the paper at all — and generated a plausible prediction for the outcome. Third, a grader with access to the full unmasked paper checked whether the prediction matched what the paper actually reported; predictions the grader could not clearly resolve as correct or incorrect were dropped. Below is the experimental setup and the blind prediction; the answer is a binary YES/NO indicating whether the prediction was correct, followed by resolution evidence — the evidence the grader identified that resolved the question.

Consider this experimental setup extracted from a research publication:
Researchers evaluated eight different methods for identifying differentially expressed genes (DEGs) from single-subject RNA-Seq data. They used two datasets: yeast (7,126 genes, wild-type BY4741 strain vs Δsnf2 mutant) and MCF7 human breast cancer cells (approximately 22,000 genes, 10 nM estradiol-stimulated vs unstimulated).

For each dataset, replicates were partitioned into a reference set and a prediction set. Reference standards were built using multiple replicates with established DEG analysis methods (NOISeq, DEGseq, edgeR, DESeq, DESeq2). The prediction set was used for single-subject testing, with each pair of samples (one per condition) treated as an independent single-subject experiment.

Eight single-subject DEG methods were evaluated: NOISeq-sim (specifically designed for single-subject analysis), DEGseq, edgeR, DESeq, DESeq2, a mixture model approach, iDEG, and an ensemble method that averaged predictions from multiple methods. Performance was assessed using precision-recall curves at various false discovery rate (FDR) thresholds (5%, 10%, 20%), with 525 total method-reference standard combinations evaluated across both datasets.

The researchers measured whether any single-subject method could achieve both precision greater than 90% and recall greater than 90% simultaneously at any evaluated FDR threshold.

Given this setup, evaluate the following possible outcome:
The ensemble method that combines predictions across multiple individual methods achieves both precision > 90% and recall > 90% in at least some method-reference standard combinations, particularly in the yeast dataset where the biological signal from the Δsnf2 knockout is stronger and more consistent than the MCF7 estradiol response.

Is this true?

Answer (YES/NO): NO